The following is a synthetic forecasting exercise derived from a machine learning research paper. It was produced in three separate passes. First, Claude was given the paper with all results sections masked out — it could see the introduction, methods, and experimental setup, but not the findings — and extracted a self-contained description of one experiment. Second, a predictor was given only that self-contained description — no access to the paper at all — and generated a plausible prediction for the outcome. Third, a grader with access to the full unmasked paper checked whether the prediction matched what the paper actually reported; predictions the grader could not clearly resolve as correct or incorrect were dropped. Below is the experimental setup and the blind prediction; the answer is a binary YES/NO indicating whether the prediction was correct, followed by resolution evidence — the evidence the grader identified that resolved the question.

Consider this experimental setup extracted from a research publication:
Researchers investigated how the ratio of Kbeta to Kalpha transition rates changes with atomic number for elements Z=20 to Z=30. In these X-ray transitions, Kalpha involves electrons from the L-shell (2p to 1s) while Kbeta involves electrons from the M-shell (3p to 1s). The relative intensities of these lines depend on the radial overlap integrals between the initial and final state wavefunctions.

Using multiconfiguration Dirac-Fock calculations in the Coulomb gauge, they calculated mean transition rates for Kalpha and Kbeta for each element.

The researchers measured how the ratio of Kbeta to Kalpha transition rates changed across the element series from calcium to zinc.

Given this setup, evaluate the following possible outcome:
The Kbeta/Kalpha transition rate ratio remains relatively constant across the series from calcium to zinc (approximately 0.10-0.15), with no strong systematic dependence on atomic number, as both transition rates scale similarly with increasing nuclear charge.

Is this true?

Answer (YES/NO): YES